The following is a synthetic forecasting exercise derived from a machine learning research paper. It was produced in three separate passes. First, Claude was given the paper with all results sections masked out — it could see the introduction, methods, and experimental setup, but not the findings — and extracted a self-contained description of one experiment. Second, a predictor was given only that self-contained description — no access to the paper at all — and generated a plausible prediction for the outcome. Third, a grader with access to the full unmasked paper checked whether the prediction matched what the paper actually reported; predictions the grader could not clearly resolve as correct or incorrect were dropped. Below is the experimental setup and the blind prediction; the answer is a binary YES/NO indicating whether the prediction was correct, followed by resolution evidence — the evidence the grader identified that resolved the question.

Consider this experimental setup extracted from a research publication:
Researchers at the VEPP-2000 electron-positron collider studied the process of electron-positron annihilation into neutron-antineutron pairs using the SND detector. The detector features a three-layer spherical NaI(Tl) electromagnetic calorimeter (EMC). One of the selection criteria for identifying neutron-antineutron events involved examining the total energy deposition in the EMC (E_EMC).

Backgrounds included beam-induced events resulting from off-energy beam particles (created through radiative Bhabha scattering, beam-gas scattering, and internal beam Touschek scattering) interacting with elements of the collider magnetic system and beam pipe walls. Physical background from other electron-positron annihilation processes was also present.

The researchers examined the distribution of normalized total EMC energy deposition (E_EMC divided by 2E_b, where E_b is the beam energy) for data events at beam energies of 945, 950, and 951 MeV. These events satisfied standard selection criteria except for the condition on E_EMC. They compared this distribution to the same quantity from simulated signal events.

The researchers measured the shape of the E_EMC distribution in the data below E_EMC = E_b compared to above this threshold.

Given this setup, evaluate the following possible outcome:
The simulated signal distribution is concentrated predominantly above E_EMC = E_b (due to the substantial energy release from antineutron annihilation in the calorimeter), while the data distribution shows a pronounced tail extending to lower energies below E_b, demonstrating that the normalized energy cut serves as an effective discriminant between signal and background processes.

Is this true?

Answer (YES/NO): NO